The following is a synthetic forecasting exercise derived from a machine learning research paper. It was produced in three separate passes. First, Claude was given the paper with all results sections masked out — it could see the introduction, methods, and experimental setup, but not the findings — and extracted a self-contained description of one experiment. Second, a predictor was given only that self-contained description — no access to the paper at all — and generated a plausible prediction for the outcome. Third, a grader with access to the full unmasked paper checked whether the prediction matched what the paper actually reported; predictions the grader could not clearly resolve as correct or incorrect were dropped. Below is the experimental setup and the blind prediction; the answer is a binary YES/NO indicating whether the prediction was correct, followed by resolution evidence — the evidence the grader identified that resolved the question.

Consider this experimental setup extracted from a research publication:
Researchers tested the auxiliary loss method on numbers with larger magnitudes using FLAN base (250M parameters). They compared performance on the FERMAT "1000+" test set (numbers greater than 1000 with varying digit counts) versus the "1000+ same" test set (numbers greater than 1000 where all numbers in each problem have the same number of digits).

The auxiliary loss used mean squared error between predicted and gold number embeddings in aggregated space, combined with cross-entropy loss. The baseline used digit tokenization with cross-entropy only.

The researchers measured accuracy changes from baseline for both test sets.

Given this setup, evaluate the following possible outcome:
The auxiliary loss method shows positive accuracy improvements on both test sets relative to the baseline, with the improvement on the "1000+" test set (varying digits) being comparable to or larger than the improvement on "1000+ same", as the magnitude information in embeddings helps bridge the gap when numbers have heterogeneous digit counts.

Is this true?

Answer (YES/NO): NO